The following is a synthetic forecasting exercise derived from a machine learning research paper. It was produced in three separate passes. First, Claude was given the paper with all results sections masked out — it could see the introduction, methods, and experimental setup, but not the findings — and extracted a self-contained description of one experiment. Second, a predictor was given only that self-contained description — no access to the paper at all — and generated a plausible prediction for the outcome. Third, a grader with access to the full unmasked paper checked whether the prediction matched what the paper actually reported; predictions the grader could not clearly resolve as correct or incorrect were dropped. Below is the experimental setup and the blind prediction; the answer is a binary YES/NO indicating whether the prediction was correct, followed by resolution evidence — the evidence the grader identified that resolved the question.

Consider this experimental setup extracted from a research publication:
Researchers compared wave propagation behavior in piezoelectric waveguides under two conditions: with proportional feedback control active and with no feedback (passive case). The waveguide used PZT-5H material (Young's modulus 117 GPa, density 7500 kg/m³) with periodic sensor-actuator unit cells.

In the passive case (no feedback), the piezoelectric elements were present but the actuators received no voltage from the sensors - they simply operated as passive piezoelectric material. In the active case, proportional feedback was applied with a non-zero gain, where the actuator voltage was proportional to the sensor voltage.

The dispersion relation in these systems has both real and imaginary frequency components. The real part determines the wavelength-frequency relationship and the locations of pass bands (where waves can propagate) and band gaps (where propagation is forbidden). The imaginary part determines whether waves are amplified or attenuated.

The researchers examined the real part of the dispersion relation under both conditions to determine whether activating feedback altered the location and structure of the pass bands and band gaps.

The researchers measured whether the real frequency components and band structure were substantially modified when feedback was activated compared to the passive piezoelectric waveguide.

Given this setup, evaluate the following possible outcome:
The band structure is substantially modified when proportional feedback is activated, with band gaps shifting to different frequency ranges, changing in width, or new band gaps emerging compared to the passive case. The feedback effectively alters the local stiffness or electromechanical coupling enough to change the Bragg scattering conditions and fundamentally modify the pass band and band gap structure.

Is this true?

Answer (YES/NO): NO